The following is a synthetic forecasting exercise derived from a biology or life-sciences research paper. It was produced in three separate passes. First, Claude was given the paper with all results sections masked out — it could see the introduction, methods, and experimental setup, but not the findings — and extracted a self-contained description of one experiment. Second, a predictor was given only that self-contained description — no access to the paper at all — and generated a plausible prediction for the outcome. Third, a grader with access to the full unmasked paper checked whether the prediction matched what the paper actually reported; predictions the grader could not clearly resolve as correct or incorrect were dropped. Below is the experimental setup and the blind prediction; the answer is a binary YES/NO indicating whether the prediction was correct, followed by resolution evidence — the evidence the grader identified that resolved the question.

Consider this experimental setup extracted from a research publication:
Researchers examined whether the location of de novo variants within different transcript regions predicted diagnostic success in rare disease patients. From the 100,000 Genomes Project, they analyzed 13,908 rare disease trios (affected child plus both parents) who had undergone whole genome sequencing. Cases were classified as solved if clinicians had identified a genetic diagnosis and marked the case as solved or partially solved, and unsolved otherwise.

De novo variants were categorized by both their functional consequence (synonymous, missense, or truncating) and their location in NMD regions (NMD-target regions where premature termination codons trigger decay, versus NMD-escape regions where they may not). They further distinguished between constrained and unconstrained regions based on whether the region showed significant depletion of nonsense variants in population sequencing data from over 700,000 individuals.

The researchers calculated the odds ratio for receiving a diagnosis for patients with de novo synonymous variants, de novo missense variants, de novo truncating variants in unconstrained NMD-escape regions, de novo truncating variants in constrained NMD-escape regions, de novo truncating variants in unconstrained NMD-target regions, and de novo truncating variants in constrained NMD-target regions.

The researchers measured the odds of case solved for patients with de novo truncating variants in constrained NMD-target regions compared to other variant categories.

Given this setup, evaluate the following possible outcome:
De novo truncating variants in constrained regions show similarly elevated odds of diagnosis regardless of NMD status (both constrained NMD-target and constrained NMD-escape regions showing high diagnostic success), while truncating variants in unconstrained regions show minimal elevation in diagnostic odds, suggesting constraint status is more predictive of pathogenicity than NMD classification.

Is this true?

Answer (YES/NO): NO